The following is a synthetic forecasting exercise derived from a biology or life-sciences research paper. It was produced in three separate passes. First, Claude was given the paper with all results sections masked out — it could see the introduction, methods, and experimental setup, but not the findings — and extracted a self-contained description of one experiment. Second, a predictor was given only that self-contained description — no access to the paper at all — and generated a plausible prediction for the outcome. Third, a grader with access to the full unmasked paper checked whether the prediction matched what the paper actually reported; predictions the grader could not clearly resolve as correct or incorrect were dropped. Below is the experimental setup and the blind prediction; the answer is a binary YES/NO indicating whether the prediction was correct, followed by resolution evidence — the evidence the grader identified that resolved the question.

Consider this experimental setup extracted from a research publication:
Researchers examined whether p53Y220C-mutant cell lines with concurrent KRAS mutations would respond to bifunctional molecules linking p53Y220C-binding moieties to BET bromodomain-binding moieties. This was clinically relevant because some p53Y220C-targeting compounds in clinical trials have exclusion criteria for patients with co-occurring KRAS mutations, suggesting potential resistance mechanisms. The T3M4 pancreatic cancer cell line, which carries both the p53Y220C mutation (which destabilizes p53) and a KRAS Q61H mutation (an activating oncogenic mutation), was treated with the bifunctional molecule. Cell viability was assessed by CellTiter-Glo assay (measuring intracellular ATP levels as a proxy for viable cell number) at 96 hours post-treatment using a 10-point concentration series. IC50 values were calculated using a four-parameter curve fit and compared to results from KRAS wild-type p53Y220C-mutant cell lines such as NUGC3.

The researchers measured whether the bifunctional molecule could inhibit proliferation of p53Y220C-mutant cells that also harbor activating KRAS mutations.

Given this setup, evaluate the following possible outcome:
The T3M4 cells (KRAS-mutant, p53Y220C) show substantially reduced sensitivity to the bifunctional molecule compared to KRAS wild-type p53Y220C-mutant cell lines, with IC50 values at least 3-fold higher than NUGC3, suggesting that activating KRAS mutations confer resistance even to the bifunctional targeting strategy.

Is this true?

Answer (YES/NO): NO